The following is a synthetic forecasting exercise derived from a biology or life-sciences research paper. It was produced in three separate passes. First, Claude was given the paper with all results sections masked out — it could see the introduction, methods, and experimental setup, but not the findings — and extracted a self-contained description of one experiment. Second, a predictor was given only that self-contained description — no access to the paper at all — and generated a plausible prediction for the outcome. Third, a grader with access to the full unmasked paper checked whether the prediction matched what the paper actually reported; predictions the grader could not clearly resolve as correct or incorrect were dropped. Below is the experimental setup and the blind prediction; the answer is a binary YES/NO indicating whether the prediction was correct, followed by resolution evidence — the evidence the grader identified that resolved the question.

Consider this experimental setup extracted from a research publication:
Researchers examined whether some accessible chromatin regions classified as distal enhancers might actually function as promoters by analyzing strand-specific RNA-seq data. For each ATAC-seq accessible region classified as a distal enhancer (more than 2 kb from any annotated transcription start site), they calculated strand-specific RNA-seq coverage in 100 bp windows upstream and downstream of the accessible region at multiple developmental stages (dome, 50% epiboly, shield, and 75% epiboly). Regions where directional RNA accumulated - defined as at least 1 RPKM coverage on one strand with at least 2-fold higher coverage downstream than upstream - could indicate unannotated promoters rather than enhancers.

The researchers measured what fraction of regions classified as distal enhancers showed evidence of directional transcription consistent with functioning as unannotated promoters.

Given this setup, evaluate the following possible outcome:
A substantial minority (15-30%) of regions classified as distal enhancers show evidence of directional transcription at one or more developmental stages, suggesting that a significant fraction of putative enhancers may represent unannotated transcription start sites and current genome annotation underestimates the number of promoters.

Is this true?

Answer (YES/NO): NO